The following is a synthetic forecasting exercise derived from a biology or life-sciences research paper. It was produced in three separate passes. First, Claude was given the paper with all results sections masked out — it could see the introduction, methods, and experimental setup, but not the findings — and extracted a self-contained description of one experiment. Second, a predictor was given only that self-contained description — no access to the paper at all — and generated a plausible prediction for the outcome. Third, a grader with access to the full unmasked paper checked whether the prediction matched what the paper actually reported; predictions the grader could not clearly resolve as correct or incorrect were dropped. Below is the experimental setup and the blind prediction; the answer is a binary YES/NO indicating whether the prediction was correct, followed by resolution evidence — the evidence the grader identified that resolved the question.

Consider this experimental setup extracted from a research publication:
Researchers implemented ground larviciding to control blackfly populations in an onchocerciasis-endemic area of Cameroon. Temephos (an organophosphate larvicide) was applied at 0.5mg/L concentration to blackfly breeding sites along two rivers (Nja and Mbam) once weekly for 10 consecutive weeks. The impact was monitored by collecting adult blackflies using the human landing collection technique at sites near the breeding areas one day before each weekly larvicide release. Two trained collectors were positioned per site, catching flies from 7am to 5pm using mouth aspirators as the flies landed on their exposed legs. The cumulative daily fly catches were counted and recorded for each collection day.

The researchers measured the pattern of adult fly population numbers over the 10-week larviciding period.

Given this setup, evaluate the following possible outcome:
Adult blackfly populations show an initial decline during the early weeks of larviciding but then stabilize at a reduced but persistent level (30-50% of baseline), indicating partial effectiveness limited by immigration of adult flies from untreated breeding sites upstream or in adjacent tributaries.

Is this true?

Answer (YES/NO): NO